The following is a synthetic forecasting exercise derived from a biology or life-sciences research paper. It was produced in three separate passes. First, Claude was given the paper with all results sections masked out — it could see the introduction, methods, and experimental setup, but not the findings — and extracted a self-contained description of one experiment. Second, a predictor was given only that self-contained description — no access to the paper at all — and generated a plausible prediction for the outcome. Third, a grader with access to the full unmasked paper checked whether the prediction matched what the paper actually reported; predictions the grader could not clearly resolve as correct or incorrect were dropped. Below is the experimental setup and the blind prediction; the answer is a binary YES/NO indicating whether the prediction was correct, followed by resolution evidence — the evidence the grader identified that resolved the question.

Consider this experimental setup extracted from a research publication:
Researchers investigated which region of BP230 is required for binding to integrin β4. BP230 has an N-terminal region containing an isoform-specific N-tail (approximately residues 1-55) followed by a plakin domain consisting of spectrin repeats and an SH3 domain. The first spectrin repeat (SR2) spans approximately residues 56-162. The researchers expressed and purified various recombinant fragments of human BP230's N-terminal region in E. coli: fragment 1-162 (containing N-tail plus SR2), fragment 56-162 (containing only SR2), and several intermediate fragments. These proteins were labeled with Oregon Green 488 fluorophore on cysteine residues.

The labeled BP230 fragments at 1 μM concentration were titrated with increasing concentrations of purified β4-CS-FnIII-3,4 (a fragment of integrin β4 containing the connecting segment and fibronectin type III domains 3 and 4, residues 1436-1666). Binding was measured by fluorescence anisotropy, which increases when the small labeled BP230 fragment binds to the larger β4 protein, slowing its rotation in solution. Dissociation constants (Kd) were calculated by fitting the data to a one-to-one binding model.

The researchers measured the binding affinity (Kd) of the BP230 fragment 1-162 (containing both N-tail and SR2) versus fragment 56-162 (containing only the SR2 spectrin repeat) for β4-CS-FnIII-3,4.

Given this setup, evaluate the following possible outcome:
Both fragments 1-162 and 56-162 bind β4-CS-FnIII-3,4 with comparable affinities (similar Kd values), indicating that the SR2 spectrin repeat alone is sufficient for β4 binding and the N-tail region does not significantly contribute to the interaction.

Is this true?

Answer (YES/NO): NO